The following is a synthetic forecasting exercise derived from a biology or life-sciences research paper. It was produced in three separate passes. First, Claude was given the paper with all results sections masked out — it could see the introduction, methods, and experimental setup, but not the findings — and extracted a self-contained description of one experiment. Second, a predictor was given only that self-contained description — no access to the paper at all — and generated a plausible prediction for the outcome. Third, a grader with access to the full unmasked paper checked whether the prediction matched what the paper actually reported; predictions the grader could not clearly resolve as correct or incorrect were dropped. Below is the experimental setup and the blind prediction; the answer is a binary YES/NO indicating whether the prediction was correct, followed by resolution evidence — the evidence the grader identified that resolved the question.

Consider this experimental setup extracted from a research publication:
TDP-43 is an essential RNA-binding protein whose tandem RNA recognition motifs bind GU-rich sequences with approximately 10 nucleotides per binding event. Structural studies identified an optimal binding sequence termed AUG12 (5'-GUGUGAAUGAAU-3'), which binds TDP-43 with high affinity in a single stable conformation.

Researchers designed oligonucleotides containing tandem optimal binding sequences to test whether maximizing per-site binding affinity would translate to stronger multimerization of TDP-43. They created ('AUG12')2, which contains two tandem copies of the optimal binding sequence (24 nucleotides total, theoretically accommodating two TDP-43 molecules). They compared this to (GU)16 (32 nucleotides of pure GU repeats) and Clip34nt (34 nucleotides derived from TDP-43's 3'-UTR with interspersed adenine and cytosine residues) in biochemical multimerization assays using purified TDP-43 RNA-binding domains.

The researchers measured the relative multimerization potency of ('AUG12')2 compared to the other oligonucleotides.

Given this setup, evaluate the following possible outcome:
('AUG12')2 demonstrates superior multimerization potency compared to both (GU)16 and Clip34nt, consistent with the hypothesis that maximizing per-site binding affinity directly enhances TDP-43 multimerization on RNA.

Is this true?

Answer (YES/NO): NO